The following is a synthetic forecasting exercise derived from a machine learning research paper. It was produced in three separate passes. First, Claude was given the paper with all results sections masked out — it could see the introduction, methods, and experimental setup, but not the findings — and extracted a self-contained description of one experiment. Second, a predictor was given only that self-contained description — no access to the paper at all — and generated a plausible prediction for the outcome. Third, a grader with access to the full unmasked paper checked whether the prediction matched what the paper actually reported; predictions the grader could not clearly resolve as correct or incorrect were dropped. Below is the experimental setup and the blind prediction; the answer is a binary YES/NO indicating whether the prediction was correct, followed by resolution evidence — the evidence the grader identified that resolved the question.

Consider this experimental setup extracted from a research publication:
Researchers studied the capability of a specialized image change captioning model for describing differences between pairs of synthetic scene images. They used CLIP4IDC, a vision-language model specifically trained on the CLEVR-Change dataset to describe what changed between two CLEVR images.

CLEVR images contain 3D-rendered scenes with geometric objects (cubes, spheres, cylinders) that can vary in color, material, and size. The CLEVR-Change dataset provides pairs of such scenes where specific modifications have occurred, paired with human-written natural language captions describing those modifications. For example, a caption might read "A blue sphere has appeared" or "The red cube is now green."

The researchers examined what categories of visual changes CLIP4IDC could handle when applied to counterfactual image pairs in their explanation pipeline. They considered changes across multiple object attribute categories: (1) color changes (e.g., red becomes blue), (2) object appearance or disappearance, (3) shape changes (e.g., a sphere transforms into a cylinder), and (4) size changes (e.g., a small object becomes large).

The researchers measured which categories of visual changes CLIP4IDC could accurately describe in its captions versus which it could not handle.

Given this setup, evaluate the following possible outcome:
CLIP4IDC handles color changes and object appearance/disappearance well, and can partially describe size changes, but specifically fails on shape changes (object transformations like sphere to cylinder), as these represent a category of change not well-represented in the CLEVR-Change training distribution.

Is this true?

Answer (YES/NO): NO